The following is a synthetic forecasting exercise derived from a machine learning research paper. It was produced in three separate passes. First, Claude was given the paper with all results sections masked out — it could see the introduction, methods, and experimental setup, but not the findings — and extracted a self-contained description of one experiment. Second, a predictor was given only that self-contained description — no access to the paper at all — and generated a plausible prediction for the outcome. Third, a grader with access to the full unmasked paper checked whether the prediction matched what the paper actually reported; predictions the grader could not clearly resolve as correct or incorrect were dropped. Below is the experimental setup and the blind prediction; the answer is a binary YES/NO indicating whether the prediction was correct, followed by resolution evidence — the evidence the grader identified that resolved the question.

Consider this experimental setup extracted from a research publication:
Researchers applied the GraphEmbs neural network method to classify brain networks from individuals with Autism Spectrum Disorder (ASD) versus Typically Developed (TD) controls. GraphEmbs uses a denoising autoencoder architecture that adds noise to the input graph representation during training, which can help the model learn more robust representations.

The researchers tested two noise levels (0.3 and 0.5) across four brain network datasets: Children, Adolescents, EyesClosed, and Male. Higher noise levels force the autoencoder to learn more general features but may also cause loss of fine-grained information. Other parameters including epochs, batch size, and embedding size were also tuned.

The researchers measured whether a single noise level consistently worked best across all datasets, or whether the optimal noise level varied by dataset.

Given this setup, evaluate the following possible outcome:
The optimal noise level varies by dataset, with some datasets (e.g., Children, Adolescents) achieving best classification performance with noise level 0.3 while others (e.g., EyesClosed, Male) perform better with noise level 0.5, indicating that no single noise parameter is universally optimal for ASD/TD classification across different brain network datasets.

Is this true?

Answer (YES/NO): NO